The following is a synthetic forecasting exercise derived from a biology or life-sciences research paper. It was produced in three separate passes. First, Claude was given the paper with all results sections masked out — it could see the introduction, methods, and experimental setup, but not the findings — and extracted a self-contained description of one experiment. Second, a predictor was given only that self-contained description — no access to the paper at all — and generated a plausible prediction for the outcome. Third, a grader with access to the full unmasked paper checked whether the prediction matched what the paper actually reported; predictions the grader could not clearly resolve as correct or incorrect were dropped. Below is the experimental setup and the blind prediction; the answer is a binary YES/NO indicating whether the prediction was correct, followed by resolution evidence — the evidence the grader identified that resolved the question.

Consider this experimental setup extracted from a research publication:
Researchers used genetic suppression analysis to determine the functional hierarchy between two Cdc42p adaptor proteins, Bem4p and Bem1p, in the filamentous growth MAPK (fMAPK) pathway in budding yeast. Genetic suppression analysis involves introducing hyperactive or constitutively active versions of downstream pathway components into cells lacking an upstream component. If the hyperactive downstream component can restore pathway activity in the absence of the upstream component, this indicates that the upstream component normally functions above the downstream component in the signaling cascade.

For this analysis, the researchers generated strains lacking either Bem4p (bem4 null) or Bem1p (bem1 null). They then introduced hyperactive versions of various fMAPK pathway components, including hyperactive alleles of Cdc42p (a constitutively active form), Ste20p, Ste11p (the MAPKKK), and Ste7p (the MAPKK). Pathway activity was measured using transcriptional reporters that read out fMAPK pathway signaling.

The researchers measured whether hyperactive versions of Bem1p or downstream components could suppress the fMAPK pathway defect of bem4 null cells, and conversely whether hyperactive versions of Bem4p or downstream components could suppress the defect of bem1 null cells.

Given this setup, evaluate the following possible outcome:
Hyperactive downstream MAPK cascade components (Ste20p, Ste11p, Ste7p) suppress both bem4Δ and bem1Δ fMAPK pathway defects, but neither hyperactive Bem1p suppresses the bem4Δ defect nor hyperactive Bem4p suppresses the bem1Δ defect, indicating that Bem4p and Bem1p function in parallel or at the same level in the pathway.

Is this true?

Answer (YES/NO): NO